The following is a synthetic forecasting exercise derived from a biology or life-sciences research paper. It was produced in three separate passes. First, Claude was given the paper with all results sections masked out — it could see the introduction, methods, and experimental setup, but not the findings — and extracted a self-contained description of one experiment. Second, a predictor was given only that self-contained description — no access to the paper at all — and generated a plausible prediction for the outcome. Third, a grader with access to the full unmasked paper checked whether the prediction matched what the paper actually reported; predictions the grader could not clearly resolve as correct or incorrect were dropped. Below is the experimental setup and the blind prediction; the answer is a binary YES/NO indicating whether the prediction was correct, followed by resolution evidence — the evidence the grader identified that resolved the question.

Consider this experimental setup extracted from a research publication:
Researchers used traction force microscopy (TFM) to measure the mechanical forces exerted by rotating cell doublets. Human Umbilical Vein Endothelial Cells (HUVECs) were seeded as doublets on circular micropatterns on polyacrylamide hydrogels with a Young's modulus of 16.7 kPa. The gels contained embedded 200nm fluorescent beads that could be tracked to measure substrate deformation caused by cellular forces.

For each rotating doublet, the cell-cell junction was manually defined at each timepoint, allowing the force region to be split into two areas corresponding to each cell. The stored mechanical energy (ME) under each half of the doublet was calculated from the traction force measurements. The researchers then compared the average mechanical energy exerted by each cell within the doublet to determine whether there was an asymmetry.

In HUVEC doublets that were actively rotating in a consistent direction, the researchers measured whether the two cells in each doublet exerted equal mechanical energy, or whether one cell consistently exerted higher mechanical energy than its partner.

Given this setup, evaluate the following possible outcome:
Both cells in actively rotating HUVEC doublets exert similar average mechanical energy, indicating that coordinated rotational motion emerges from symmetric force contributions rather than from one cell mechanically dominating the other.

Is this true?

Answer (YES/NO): NO